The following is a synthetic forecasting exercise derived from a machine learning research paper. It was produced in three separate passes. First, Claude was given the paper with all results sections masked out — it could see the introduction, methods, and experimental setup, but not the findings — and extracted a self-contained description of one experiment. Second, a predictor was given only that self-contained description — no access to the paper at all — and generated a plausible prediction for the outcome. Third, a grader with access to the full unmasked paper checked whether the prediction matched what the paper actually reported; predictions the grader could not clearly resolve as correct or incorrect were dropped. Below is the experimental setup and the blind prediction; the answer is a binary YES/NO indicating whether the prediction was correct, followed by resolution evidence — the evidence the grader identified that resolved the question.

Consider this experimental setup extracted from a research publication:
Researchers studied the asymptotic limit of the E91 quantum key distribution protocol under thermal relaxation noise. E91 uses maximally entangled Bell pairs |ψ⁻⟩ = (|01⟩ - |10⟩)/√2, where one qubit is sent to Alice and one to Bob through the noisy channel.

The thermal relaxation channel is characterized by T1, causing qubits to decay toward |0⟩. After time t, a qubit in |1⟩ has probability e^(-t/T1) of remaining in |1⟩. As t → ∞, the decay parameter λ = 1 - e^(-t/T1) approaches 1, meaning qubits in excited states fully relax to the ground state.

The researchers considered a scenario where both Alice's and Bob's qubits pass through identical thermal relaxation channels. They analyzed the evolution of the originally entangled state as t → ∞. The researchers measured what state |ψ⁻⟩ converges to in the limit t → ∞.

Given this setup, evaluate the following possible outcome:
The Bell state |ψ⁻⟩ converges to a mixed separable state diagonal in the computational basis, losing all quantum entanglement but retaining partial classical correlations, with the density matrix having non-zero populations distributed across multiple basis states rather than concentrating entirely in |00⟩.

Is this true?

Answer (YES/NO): NO